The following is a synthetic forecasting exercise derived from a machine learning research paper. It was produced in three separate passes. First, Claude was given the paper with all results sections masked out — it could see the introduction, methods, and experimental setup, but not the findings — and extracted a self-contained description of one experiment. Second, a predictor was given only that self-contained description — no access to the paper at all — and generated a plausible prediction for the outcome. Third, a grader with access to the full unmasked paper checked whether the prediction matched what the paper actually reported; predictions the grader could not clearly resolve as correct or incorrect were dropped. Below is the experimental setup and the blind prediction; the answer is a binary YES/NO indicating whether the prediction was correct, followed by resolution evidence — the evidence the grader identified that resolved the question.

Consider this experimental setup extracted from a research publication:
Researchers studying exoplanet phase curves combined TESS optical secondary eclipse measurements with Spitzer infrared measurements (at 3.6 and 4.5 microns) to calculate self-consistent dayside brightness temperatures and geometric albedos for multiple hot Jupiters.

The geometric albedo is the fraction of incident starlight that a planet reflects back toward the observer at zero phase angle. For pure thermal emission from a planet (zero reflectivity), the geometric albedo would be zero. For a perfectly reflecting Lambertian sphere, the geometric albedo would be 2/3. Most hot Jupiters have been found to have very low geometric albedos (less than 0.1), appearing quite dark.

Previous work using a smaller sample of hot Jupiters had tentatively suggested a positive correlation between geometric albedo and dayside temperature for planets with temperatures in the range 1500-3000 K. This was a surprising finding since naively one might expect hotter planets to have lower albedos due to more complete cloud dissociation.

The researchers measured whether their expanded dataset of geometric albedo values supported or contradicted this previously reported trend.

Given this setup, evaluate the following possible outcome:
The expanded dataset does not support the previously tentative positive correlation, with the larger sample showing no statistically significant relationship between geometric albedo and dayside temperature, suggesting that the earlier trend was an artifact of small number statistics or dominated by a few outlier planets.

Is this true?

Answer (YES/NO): NO